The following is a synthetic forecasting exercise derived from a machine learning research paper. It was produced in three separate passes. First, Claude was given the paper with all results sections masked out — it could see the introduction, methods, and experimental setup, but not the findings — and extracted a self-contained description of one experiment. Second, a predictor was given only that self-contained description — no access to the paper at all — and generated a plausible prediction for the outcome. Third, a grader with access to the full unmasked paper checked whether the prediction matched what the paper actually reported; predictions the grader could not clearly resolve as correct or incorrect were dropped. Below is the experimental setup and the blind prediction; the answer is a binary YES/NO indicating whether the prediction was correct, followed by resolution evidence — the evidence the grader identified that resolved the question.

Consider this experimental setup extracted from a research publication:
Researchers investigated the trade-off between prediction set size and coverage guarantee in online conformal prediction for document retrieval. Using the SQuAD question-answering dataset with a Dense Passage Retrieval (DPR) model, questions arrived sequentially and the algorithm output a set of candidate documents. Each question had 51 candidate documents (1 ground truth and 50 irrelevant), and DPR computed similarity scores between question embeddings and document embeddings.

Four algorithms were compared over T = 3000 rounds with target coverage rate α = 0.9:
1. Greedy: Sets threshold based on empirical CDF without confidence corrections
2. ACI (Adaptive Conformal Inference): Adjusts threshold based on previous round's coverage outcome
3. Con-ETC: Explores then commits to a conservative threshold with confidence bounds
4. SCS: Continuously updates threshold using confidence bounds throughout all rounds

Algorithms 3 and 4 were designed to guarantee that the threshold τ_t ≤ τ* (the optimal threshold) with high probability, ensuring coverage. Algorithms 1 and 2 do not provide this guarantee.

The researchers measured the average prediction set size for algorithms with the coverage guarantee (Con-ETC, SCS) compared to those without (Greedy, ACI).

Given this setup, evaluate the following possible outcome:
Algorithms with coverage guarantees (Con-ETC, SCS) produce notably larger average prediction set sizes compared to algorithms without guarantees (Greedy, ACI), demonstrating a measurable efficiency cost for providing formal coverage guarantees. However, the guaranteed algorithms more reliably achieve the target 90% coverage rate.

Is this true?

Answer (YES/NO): YES